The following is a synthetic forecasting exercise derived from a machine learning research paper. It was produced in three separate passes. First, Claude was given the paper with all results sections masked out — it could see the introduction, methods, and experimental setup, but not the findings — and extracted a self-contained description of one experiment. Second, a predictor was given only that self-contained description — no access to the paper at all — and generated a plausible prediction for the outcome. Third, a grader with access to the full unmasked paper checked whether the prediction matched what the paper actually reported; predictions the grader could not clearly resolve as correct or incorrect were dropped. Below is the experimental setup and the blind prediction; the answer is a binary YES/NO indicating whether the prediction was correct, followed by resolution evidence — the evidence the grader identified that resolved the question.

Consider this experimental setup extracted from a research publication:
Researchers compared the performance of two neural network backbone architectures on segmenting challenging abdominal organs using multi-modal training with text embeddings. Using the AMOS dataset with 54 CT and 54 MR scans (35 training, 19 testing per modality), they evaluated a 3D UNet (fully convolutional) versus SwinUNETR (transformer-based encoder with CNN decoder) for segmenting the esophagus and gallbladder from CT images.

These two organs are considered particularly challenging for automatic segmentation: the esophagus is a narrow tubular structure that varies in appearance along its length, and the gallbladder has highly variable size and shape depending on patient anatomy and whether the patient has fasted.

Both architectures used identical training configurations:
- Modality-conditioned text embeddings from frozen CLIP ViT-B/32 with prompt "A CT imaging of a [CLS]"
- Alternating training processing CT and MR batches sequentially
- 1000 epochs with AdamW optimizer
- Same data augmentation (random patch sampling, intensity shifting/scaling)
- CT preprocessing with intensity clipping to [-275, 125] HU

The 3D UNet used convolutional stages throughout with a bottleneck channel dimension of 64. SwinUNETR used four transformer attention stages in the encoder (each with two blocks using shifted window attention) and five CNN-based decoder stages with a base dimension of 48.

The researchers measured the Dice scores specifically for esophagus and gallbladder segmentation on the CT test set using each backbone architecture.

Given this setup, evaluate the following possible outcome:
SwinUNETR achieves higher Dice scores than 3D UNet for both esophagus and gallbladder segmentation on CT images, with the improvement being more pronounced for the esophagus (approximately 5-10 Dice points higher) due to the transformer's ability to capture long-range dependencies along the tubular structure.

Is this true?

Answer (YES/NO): NO